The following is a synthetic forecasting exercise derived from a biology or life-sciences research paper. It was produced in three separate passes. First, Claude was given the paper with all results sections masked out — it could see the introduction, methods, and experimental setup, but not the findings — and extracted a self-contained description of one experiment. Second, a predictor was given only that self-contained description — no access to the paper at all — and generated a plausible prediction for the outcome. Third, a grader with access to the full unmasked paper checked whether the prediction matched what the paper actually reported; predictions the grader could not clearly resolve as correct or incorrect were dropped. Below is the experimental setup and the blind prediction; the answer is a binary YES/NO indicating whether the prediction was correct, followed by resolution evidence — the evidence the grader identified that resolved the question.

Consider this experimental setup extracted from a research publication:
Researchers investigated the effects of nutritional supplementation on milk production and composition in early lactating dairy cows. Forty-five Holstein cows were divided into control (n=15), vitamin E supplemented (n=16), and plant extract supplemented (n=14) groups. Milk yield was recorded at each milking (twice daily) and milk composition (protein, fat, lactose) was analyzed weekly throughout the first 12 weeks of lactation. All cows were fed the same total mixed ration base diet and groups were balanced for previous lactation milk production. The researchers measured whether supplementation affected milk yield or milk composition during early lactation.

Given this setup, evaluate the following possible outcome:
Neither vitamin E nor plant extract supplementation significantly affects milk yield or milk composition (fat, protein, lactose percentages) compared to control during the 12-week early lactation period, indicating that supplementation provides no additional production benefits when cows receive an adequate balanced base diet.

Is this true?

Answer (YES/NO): NO